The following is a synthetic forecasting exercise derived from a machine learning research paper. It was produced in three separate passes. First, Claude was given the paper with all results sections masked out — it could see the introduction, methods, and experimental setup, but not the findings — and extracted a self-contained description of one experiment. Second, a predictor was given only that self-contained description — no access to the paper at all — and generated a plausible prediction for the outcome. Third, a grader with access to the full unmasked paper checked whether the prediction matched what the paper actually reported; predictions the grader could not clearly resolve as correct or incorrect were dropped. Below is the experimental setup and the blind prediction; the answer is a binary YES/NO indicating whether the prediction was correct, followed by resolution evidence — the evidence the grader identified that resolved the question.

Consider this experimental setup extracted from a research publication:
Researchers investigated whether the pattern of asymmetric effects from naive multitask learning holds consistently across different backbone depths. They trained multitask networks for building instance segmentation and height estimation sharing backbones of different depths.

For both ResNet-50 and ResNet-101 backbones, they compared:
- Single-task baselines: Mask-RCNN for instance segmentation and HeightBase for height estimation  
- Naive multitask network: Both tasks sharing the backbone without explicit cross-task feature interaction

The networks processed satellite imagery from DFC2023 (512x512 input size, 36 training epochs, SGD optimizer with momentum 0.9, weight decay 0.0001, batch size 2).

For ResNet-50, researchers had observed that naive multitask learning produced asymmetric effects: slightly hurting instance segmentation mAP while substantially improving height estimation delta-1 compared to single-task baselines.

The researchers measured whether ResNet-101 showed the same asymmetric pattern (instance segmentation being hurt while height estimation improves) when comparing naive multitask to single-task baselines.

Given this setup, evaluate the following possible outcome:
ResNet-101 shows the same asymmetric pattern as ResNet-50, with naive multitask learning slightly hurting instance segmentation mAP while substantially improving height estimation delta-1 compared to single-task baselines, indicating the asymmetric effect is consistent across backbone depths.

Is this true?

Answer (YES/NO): YES